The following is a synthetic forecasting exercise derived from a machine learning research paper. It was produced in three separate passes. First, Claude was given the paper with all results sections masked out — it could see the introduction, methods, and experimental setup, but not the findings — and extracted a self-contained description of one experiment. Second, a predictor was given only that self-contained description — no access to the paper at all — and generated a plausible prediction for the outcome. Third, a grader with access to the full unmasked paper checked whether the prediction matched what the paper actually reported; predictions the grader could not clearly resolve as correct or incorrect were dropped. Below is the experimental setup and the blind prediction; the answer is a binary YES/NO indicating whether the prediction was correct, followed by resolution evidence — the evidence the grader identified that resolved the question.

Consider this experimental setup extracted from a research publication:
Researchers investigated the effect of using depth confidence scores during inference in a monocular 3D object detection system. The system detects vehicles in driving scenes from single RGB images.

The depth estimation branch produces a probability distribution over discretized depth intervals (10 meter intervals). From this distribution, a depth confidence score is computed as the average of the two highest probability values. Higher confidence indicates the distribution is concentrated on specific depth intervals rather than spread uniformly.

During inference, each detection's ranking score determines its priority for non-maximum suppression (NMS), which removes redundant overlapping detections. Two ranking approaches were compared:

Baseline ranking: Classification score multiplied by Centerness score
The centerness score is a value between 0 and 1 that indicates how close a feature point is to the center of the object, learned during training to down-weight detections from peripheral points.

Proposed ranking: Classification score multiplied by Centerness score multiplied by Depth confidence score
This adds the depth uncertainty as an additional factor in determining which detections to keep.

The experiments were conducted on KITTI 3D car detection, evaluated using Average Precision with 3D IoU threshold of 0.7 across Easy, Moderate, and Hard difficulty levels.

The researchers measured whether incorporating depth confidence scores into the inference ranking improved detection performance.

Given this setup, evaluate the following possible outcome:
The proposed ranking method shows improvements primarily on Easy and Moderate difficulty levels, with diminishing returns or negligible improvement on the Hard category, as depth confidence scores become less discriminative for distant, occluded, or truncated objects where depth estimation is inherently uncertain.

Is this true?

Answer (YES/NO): NO